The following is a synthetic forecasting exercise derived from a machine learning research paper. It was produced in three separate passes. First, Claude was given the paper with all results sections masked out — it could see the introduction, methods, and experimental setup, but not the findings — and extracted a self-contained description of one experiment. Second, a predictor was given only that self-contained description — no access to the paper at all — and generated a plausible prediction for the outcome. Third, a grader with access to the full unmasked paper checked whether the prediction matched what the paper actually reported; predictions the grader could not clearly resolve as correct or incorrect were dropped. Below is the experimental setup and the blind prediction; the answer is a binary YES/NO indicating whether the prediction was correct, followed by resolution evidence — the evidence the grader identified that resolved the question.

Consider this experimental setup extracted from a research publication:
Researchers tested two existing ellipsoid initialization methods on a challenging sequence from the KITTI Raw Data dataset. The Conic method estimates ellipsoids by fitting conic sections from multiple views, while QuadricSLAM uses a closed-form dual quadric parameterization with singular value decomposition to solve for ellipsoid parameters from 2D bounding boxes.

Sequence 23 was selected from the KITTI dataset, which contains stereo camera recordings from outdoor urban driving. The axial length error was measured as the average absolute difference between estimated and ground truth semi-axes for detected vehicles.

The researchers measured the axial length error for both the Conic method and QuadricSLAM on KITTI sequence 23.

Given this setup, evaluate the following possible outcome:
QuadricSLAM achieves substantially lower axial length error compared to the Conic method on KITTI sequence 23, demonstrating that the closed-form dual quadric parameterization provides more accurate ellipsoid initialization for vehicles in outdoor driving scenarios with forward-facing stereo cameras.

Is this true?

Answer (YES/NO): YES